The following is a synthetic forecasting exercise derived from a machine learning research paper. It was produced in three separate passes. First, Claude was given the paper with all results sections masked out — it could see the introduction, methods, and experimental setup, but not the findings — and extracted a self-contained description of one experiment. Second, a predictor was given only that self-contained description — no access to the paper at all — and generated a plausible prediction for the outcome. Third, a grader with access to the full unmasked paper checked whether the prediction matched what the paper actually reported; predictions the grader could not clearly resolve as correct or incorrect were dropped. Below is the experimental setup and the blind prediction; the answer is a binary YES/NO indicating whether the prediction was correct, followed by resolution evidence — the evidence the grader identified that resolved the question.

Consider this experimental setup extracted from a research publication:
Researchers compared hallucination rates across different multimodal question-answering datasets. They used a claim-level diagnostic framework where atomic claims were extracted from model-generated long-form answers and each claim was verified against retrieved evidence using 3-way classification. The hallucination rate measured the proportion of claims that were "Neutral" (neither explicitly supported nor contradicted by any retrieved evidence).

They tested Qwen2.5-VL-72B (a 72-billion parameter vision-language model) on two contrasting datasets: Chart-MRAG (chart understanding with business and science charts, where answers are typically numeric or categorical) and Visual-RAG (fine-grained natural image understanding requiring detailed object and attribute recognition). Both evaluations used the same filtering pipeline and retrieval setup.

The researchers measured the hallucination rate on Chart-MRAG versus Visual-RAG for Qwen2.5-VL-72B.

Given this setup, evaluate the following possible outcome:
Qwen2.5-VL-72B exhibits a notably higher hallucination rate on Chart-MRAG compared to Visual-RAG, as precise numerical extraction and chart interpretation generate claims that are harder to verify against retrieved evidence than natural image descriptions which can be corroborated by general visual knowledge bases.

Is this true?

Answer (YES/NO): NO